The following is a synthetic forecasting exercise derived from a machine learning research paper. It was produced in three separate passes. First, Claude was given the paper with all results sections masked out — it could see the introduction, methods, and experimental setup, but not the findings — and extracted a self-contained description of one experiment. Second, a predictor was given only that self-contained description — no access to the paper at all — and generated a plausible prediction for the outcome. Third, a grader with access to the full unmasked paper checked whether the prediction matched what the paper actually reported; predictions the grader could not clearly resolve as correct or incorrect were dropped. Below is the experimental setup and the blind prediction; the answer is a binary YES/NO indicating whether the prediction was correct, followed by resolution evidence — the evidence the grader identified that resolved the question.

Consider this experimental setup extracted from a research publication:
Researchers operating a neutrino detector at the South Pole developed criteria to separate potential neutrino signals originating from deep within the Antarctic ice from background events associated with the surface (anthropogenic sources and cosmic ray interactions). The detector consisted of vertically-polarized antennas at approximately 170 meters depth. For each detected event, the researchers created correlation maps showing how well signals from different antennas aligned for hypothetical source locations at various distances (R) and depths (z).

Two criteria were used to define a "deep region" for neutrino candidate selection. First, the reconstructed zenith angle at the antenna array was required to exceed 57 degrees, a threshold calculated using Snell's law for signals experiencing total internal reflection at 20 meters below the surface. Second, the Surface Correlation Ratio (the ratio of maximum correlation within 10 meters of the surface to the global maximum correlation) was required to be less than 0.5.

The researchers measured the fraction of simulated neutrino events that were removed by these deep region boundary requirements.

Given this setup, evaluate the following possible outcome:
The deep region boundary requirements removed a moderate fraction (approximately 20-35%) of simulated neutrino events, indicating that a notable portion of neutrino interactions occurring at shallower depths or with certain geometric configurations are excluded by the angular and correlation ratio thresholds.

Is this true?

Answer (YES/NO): YES